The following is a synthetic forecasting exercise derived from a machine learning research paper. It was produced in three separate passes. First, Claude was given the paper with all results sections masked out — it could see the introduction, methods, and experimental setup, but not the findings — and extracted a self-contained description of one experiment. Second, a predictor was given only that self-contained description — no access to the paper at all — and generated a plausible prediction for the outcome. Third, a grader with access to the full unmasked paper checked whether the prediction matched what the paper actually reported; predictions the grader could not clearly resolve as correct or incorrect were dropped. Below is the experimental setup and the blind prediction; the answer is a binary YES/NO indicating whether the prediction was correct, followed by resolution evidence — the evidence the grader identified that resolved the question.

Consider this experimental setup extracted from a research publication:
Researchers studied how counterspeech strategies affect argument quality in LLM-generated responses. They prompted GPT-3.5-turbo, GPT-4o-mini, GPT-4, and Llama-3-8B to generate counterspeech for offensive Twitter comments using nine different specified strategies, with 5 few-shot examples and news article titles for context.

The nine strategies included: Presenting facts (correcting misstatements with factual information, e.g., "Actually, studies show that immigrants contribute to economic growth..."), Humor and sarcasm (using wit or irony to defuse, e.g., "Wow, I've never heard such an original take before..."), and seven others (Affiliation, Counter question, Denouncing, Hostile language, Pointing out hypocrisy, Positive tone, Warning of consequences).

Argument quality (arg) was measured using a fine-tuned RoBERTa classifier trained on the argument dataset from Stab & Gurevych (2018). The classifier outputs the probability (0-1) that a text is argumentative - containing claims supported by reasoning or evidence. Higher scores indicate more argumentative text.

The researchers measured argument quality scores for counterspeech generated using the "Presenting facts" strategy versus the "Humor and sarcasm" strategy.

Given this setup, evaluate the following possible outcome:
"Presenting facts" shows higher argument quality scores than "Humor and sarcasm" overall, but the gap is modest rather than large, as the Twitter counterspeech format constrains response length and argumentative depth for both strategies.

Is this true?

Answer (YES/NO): NO